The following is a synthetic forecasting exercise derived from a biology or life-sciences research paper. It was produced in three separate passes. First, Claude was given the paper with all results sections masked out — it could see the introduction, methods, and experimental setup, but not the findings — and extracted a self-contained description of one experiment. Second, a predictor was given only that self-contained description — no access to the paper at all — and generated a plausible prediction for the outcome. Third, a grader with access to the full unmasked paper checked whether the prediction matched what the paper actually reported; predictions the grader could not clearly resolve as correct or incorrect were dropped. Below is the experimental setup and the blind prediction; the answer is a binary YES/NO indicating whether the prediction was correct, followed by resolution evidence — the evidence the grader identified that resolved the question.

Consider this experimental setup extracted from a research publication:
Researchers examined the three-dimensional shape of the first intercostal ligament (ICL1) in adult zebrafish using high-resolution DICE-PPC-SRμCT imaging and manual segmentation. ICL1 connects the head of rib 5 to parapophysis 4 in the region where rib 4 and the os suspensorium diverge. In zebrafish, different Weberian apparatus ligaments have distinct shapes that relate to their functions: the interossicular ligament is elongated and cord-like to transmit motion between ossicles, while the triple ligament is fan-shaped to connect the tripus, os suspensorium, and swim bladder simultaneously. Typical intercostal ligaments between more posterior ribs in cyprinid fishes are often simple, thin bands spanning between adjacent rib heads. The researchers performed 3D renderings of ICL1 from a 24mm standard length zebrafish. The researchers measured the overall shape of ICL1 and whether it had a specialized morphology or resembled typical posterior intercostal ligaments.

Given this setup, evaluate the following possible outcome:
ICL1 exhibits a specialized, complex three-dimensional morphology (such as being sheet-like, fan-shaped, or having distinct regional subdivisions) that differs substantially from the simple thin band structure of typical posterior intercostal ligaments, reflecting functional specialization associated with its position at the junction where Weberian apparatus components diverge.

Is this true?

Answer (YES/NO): YES